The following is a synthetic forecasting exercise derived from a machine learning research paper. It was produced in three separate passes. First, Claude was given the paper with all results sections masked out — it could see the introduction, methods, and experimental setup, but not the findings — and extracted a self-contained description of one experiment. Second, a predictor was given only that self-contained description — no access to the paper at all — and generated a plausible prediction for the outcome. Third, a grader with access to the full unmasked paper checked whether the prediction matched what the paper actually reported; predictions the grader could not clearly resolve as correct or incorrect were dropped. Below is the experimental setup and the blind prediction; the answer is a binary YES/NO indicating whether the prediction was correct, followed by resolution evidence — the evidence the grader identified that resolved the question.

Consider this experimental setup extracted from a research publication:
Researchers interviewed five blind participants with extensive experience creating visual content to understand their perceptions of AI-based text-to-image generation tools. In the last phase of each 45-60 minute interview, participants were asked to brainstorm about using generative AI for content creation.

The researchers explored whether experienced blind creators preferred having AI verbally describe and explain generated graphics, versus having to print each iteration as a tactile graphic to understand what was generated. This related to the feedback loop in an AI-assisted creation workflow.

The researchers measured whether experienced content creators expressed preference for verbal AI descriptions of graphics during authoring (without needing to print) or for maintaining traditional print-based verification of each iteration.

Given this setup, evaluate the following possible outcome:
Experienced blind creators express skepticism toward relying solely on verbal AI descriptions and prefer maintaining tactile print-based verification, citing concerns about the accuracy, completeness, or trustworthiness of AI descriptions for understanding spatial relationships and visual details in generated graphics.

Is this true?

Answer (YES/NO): NO